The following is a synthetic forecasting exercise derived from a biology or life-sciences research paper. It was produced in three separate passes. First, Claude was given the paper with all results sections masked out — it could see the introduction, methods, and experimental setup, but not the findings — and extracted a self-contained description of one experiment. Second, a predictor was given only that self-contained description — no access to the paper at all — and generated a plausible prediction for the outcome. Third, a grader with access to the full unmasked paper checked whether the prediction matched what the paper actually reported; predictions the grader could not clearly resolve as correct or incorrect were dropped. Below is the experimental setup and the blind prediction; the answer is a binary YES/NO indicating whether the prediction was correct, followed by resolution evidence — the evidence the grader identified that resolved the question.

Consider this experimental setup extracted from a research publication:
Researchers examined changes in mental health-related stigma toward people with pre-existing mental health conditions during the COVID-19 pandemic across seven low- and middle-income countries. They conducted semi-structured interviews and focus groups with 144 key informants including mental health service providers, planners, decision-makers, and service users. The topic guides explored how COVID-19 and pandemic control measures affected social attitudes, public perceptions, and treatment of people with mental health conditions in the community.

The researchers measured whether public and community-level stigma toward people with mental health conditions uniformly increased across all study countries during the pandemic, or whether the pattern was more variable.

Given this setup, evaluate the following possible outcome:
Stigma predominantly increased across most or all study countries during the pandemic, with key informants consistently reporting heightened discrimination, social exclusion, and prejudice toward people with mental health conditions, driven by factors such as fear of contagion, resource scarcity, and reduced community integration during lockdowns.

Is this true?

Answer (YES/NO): NO